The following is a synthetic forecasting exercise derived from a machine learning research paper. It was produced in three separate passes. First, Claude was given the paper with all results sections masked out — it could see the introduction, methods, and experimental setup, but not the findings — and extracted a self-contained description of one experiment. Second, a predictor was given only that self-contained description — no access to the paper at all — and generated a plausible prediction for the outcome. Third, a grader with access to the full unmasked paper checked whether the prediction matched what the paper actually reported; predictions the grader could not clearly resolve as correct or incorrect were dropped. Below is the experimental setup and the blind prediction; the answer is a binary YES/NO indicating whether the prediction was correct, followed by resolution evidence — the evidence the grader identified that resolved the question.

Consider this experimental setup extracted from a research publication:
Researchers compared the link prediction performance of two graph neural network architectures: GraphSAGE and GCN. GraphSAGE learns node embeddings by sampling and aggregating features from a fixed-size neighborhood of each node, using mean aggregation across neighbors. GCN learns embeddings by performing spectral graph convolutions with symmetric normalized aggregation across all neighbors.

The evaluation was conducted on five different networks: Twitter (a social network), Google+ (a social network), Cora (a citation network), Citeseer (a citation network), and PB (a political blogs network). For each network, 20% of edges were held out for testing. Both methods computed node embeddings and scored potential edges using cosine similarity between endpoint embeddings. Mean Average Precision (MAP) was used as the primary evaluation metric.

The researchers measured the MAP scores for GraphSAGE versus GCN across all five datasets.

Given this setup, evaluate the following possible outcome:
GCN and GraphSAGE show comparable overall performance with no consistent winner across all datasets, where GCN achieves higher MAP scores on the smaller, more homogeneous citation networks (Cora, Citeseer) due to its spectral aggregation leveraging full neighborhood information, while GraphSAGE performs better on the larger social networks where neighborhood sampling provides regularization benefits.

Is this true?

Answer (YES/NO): NO